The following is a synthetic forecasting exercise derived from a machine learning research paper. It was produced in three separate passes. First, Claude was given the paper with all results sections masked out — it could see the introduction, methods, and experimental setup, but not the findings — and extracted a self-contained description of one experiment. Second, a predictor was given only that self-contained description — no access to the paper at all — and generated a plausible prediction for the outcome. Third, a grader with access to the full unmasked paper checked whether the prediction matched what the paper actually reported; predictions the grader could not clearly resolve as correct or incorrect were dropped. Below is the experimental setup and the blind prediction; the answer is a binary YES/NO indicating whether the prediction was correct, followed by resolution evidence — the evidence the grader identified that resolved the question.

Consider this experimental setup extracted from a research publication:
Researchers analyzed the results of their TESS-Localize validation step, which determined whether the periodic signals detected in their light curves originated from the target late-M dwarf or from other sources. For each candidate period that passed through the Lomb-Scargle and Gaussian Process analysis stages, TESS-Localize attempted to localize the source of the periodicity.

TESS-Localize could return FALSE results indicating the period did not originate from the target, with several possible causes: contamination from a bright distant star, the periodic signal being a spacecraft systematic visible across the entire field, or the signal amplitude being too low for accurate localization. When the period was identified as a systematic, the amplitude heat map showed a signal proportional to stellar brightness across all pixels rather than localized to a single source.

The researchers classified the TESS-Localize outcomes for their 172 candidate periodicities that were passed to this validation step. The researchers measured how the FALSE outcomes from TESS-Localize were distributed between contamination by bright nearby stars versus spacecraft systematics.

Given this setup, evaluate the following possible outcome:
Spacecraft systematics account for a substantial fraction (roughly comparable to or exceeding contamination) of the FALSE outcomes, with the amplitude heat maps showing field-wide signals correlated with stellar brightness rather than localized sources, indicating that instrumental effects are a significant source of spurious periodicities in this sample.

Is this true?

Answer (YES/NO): YES